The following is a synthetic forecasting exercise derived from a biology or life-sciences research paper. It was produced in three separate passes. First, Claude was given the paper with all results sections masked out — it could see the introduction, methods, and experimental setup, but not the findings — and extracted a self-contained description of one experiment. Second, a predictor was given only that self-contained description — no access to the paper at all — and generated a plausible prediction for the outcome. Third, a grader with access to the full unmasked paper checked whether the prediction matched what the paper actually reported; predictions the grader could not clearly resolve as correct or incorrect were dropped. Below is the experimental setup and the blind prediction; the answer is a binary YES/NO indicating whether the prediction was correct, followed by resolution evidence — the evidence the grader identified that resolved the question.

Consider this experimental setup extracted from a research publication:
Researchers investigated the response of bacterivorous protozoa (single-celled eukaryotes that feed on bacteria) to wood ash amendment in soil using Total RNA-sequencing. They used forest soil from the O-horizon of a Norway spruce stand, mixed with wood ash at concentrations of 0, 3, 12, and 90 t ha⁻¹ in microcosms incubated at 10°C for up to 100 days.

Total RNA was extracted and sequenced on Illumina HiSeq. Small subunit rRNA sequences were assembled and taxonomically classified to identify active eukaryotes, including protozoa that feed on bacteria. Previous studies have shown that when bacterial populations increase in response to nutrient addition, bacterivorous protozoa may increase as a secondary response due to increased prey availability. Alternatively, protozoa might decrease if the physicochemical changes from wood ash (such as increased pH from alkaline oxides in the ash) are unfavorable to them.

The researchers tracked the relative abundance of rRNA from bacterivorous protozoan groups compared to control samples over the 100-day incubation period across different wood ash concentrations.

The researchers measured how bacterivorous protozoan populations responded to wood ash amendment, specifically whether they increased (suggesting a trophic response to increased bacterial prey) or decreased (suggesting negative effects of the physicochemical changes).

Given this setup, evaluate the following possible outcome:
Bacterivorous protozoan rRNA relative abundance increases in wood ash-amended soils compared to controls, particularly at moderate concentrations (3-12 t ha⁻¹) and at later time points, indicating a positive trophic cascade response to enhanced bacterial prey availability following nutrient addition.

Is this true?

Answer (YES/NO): NO